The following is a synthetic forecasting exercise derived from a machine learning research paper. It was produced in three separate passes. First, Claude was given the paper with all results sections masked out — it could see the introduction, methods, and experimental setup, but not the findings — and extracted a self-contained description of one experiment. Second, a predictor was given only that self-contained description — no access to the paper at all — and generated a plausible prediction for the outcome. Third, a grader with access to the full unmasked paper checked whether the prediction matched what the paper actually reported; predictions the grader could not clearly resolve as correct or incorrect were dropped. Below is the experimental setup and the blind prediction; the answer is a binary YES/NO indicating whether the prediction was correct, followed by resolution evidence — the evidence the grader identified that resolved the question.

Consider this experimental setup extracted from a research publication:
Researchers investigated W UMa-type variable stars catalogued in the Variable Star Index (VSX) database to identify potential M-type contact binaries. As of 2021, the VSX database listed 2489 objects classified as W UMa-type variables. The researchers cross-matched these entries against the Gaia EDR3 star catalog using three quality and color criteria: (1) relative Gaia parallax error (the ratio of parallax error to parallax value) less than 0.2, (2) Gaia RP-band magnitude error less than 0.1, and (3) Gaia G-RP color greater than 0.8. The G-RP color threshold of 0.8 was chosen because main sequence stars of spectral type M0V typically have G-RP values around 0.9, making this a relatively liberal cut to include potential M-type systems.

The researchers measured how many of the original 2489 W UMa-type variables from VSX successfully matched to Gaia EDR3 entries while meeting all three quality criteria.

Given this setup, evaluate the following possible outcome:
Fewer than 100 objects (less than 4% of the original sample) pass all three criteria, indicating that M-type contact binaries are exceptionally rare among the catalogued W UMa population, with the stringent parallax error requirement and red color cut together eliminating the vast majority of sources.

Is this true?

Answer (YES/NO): NO